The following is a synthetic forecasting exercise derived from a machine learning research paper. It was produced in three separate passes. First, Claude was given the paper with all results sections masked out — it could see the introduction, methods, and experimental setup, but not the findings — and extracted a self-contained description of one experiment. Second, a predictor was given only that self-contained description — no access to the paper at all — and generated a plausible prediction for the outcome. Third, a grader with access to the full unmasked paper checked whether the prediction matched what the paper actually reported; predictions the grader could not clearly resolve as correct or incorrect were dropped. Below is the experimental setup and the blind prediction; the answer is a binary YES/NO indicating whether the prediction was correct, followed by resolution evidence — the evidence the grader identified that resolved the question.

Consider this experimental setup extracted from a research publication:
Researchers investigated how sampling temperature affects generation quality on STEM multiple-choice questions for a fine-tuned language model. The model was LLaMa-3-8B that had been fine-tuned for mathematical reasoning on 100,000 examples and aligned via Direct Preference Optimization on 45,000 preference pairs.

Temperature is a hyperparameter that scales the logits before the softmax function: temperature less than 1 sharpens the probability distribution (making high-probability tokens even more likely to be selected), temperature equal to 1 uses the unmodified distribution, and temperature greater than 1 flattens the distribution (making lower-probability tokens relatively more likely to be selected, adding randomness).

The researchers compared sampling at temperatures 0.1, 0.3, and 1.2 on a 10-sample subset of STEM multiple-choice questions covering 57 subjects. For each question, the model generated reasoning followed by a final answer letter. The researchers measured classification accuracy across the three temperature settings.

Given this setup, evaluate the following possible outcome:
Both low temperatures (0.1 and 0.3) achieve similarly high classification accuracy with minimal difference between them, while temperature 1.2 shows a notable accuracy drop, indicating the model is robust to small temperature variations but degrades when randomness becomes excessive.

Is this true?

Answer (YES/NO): NO